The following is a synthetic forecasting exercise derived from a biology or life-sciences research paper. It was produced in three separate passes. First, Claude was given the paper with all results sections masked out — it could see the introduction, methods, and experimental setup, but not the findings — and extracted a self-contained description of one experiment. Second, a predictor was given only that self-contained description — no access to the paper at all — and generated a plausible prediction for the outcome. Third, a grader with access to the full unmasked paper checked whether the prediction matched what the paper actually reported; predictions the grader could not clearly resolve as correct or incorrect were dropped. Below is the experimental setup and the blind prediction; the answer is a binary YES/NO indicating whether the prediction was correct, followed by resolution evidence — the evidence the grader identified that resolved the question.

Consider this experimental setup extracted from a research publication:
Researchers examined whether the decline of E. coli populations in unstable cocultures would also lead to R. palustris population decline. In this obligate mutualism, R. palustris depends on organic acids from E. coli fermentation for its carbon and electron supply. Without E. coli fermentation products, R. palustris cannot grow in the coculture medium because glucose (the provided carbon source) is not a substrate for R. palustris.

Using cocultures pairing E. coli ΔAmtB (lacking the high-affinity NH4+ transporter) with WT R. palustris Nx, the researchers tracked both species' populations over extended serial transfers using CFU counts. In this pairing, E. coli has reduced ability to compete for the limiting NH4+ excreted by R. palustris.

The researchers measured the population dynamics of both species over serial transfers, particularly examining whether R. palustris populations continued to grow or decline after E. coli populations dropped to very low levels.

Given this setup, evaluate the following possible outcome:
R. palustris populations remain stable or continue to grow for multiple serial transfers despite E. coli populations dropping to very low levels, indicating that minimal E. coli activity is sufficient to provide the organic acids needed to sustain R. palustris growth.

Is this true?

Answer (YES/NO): NO